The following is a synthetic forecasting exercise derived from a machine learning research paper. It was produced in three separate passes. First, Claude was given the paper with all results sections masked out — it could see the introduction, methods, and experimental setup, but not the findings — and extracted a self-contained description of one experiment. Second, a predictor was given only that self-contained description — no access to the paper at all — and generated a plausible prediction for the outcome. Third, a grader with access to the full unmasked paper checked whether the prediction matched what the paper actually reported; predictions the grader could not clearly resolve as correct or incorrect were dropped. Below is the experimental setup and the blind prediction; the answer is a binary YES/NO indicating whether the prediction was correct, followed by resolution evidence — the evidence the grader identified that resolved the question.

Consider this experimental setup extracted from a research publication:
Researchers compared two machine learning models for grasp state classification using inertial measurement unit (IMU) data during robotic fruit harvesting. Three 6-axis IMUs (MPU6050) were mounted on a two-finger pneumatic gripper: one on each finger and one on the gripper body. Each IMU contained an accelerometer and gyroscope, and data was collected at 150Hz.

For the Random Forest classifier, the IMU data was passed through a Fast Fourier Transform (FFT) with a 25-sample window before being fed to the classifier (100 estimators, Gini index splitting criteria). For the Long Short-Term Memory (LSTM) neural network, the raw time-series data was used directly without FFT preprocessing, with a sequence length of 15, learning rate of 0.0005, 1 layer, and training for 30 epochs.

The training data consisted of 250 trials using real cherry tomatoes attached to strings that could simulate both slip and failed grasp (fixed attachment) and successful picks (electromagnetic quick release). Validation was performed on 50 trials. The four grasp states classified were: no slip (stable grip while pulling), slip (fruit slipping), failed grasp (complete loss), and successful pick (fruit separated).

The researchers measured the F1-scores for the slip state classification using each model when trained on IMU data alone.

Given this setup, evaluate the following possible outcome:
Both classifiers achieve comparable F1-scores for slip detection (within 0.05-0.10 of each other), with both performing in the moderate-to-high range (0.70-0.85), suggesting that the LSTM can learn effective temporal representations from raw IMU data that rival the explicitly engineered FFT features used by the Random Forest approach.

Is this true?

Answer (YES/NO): NO